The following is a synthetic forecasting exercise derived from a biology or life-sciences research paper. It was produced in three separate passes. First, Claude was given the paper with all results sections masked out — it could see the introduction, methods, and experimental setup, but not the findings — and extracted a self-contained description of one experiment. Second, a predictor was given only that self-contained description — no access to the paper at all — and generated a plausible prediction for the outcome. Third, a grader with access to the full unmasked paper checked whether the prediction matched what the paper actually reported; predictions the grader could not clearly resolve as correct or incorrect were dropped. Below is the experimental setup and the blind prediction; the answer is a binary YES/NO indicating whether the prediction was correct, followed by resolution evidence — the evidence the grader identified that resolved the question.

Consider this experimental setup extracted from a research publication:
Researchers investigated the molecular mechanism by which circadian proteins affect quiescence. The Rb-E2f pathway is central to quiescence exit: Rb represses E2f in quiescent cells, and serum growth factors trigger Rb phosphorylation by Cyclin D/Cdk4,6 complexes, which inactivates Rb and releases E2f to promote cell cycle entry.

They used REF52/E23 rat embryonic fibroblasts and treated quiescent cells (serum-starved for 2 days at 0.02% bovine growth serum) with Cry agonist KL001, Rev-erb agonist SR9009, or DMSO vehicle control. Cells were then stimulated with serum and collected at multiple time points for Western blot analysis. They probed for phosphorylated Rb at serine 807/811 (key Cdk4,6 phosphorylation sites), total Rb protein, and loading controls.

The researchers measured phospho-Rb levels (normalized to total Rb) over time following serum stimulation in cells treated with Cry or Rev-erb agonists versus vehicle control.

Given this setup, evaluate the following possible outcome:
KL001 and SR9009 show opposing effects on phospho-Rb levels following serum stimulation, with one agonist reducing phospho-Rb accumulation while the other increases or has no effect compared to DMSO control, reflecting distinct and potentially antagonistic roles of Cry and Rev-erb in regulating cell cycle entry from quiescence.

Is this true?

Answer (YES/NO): NO